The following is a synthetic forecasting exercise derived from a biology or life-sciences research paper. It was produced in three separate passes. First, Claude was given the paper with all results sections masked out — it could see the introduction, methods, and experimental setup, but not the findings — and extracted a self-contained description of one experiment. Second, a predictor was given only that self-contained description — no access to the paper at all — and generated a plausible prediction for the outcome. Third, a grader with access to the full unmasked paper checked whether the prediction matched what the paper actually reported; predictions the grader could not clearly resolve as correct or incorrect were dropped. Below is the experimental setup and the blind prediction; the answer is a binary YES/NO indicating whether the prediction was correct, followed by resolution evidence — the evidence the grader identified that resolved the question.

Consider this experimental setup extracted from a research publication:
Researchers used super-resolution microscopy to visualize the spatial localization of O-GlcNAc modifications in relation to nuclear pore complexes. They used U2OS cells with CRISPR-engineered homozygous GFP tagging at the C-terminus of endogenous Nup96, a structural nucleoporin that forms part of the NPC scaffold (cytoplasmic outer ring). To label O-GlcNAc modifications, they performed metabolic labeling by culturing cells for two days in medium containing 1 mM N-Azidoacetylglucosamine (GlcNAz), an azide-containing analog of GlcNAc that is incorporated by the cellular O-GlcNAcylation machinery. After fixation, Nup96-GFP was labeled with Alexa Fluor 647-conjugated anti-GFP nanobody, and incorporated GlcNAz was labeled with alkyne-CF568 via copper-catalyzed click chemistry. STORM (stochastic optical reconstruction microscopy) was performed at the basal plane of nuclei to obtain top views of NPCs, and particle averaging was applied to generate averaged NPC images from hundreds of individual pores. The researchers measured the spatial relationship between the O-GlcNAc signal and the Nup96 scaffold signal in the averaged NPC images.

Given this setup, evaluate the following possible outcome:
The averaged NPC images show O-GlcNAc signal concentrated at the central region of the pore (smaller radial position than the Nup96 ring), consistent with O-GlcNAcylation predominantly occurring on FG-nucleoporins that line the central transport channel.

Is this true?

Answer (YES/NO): YES